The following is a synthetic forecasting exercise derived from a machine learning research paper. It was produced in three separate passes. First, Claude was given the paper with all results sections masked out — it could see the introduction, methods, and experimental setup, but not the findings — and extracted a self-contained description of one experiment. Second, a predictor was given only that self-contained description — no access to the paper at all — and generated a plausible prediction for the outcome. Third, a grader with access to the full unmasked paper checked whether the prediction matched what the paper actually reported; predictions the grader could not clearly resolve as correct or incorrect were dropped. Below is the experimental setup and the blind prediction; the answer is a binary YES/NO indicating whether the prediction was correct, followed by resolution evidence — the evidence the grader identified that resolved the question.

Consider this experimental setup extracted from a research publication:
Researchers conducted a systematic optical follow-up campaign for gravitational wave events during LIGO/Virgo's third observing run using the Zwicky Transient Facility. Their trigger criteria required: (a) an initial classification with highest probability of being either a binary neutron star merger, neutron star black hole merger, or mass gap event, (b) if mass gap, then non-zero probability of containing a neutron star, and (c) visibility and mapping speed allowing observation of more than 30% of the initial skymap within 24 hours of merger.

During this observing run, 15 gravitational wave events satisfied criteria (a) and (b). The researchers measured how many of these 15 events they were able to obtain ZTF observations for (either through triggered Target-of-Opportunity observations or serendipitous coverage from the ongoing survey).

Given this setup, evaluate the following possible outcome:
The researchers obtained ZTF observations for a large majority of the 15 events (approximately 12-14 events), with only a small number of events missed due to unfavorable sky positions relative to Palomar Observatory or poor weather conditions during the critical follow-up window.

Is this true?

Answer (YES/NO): YES